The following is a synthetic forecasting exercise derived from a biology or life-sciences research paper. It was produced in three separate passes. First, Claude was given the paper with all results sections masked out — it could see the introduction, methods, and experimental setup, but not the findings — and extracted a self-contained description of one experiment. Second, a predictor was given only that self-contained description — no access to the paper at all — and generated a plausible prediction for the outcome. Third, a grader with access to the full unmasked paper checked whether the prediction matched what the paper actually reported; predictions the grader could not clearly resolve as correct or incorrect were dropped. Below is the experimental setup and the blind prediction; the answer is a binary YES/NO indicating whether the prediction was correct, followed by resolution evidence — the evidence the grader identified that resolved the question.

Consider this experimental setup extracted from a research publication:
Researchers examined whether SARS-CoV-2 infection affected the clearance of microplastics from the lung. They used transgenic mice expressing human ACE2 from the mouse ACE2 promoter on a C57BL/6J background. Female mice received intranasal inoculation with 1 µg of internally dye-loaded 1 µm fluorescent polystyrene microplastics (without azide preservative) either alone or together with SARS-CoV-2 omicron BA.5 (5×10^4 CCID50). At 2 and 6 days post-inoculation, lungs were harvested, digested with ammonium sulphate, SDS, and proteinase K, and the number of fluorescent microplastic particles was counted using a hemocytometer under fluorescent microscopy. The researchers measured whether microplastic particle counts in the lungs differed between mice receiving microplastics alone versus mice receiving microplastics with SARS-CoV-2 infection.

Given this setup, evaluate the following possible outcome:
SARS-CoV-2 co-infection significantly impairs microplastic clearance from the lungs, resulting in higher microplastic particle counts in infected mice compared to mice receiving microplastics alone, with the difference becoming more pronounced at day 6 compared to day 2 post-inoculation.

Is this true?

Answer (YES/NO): NO